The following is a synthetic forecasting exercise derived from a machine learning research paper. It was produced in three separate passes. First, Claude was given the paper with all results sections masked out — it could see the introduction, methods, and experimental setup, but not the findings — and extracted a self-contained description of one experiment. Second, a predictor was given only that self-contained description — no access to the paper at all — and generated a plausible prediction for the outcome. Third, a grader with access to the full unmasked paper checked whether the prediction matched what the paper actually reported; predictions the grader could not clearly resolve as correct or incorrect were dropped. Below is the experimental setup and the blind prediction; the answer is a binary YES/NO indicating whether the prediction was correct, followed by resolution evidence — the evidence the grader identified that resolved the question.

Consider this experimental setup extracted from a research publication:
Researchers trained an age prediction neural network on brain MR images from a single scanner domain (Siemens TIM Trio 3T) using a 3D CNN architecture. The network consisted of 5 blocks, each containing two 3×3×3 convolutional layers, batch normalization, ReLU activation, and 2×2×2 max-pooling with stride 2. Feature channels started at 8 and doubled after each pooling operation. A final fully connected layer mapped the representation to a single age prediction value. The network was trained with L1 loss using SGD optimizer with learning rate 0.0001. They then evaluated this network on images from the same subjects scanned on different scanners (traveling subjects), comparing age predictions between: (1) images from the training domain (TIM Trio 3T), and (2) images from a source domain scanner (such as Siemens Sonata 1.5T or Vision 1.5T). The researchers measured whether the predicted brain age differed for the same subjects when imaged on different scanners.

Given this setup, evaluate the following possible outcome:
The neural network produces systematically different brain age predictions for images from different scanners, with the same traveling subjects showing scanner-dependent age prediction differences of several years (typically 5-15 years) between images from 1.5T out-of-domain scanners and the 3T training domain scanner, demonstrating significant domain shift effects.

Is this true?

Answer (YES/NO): YES